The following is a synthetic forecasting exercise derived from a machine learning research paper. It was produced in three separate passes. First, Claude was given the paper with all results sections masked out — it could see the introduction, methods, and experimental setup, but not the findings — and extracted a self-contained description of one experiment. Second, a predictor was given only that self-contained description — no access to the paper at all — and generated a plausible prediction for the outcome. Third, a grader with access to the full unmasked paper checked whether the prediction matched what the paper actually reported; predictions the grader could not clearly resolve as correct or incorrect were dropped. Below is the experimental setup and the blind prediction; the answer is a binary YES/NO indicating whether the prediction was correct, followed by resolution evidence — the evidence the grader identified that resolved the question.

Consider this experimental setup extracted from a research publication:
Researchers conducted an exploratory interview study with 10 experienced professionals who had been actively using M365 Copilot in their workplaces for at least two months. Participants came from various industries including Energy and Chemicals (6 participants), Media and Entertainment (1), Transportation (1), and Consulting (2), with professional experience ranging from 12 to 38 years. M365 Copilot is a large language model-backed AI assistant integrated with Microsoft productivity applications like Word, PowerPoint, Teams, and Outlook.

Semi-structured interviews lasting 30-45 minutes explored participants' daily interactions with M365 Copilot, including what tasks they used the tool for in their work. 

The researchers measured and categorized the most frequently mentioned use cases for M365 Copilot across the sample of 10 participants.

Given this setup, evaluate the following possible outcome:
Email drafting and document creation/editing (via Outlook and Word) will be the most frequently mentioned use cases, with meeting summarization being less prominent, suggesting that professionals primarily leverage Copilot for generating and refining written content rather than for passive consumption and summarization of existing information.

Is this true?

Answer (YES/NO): NO